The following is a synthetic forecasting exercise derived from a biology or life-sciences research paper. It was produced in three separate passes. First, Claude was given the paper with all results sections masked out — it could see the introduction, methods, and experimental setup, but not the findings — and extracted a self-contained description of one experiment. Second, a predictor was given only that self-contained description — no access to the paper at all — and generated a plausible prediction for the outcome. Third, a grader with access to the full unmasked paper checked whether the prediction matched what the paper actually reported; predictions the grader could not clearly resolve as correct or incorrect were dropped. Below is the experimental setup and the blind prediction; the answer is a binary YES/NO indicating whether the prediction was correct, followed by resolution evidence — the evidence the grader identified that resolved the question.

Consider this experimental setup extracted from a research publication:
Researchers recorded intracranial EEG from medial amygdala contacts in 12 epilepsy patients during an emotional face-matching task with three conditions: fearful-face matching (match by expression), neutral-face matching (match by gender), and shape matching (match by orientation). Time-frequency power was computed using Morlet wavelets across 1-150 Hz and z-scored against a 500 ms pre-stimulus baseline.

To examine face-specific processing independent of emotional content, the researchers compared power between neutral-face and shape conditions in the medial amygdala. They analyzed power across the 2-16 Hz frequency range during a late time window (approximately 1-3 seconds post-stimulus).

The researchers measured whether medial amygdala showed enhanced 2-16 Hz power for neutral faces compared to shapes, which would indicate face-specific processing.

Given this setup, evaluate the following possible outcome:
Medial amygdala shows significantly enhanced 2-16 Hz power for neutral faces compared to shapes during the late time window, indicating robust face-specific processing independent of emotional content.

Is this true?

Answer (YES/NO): YES